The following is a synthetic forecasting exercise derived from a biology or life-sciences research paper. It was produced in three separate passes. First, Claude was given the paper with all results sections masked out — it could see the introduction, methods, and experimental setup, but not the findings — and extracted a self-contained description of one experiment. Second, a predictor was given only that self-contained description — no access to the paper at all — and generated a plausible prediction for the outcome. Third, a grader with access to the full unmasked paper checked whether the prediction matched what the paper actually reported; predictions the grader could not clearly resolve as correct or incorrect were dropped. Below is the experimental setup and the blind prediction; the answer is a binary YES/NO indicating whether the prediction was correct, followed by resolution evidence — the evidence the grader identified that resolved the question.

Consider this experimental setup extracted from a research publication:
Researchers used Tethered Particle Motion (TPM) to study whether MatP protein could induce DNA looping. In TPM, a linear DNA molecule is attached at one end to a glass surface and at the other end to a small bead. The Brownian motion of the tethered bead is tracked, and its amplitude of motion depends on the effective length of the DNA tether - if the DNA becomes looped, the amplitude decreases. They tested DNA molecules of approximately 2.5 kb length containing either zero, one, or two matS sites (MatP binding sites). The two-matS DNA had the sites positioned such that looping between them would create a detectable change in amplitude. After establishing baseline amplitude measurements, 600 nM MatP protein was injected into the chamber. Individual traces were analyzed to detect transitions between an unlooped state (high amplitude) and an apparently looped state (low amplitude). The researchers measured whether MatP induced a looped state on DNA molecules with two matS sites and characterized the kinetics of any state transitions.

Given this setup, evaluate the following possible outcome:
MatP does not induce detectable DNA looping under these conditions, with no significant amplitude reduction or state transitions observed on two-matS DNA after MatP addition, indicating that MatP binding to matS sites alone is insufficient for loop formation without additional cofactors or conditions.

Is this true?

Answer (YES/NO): NO